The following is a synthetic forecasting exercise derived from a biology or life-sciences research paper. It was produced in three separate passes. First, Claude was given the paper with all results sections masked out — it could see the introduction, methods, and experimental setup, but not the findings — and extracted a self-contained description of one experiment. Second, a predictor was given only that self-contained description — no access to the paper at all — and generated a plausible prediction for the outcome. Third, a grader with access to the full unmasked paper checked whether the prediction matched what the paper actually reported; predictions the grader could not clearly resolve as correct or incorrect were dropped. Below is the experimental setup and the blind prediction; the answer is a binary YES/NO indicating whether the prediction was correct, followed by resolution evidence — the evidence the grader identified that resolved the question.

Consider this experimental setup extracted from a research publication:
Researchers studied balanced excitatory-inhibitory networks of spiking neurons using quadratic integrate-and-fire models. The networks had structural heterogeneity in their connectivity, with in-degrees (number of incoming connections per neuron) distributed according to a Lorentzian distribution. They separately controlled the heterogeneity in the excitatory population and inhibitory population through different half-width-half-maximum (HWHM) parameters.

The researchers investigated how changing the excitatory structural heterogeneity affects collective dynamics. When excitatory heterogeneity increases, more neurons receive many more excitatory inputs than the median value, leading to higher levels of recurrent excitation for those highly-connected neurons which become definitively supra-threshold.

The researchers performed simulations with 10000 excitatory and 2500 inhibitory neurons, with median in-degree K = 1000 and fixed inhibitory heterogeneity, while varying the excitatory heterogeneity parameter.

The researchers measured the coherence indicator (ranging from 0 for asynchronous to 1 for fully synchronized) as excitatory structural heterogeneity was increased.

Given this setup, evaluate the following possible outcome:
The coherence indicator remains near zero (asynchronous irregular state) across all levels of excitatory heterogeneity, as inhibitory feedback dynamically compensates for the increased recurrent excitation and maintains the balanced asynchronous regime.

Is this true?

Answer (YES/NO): NO